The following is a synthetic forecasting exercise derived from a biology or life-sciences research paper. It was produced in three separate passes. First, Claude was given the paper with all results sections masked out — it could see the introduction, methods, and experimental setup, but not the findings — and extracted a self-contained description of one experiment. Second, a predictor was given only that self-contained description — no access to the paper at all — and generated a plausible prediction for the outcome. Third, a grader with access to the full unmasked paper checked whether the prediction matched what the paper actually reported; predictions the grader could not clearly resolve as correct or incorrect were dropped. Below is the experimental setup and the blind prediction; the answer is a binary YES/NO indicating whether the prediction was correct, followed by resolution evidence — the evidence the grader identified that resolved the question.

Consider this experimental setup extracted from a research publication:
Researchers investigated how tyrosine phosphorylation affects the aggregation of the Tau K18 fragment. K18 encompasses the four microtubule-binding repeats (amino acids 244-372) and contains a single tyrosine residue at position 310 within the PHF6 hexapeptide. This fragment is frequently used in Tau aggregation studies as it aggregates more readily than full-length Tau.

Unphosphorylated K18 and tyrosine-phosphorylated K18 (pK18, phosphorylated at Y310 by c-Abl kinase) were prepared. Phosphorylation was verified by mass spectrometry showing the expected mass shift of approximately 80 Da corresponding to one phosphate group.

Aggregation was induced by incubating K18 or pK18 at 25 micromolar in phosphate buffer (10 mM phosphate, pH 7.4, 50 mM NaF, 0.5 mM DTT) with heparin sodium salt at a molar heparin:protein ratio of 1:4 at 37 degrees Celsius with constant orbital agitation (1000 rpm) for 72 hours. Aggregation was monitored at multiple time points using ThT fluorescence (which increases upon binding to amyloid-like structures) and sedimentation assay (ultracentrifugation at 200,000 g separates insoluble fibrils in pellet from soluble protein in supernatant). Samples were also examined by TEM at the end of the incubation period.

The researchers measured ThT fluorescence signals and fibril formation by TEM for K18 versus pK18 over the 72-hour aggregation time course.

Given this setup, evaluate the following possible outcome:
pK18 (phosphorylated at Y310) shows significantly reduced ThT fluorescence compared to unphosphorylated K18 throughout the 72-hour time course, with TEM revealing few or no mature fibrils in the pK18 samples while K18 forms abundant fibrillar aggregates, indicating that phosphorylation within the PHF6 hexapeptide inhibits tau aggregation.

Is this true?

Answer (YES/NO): NO